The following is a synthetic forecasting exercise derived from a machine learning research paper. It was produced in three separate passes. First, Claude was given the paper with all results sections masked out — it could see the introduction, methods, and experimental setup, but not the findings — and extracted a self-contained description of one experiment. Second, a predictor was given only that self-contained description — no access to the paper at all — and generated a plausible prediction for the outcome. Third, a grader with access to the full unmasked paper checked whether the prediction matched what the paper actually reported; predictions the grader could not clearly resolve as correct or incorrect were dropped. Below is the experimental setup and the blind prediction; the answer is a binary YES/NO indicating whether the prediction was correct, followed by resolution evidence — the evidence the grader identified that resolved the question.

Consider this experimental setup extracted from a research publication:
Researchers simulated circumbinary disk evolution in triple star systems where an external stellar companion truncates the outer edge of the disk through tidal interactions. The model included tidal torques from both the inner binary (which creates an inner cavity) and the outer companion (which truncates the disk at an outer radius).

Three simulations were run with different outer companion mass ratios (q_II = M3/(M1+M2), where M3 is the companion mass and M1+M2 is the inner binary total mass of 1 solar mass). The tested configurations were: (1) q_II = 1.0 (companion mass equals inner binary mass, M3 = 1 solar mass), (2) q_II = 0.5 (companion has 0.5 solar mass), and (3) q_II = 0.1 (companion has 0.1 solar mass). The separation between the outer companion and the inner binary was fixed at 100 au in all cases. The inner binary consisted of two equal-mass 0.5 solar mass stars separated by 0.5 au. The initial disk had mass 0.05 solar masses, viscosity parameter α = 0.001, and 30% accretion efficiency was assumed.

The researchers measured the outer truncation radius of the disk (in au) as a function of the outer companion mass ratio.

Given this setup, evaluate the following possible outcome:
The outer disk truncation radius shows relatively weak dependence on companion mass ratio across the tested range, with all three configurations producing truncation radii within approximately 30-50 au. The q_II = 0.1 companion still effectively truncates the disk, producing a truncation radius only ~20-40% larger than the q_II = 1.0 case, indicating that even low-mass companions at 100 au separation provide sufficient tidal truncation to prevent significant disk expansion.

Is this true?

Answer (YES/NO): NO